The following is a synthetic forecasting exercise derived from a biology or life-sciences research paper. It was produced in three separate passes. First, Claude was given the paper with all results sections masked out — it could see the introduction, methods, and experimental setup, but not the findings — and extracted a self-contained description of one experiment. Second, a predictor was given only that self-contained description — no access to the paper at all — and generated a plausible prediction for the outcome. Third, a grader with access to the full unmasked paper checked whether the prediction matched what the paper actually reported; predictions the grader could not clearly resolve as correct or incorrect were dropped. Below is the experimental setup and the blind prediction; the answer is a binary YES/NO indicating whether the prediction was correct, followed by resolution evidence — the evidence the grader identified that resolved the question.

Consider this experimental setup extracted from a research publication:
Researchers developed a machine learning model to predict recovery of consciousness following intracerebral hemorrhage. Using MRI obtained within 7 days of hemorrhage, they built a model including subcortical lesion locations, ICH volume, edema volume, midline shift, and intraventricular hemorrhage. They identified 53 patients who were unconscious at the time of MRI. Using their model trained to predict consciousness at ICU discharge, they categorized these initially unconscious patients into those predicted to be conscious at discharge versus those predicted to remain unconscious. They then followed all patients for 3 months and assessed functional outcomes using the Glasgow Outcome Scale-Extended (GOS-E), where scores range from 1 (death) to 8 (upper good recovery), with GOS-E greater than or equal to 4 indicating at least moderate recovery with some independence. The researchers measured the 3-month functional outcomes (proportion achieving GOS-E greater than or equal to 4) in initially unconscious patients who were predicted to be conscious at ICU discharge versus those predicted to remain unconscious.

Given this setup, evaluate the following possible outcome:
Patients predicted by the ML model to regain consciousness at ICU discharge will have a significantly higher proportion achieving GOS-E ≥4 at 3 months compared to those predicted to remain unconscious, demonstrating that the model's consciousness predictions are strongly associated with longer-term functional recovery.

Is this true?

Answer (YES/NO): YES